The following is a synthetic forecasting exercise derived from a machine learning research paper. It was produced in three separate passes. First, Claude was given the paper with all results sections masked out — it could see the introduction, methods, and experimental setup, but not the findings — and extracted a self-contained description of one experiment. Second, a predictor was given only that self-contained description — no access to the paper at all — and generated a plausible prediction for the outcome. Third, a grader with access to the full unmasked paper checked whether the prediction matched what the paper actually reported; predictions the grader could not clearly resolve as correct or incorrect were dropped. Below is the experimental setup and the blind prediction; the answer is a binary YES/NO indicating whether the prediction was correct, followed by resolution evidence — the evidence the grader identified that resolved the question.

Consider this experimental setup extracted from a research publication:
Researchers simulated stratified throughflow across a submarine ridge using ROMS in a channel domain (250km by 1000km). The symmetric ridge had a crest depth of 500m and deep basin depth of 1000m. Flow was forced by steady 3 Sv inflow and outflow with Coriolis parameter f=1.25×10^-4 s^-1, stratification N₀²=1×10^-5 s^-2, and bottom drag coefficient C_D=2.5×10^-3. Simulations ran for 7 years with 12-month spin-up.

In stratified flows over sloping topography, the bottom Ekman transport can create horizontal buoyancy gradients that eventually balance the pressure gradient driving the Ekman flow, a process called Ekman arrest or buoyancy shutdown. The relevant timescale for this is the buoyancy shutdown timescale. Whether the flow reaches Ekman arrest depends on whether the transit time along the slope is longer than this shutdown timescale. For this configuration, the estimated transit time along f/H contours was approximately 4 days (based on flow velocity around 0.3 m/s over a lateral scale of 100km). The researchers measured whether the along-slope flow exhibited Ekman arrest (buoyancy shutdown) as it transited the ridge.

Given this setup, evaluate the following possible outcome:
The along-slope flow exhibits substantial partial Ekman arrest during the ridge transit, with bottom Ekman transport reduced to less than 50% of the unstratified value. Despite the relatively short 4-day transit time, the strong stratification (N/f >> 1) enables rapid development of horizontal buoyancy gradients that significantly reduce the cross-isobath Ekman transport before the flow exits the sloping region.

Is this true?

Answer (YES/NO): NO